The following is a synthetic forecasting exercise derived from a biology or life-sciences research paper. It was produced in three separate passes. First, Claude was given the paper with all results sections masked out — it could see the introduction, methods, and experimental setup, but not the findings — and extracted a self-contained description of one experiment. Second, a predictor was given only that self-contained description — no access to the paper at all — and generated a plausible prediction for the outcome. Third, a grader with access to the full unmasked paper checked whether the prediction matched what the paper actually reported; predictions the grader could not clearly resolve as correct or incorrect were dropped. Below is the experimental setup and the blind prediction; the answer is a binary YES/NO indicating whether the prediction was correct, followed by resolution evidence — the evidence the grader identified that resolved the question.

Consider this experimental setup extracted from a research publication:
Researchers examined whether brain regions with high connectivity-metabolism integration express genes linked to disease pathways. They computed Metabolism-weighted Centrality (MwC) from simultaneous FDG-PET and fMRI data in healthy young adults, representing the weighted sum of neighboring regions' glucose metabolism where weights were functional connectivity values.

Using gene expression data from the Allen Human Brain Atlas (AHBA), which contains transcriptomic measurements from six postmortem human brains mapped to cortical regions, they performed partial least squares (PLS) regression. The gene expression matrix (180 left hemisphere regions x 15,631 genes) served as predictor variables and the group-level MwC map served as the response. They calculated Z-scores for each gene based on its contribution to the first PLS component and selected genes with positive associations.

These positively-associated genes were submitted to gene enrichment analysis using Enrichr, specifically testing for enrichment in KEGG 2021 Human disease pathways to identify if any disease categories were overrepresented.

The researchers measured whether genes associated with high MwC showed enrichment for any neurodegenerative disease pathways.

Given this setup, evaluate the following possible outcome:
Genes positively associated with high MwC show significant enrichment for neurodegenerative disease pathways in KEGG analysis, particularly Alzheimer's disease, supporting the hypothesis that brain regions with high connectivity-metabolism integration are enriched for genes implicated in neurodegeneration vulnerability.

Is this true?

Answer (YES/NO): YES